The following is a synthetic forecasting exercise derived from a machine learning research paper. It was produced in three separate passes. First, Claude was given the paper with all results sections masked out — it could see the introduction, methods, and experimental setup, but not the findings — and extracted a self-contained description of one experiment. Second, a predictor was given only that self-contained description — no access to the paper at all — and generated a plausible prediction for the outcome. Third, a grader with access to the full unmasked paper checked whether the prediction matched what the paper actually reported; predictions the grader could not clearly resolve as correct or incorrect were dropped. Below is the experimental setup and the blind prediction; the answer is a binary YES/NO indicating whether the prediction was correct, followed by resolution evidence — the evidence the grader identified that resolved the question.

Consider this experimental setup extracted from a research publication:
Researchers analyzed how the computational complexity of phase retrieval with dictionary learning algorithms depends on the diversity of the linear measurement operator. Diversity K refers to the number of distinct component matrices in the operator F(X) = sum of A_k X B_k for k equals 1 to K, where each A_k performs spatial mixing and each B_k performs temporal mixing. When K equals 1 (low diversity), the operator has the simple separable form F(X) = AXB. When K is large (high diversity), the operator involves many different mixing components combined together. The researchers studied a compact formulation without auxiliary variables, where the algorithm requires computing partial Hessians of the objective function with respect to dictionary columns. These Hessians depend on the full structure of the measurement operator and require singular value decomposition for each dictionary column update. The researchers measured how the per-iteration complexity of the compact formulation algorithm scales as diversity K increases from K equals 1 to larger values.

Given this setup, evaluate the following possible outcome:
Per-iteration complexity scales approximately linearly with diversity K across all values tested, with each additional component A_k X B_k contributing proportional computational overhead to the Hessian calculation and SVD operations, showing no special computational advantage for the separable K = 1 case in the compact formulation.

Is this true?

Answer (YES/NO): NO